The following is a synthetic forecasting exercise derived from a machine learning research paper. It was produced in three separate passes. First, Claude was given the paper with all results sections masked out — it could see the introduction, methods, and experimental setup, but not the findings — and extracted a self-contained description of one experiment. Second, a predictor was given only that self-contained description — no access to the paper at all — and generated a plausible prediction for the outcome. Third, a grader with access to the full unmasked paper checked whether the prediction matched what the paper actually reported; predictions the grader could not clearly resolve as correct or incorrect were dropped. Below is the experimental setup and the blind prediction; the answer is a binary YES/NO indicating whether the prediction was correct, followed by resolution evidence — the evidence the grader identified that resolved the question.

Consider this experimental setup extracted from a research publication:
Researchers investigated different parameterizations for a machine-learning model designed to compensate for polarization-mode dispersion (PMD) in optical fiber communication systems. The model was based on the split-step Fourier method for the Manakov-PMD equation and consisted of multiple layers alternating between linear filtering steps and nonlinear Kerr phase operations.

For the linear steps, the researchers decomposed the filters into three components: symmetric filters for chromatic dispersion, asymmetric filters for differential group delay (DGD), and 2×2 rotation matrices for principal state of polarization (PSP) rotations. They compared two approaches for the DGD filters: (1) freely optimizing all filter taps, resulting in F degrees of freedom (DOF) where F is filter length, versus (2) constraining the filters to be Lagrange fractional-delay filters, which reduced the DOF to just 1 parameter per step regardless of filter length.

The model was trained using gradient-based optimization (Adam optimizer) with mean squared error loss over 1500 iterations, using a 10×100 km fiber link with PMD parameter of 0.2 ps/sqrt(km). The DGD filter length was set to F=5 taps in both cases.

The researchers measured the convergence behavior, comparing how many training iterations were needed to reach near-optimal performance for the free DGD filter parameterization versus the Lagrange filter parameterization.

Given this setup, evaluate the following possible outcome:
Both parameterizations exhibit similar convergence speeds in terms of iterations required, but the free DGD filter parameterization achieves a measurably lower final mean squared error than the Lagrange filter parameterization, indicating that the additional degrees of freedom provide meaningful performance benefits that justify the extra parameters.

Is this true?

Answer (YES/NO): NO